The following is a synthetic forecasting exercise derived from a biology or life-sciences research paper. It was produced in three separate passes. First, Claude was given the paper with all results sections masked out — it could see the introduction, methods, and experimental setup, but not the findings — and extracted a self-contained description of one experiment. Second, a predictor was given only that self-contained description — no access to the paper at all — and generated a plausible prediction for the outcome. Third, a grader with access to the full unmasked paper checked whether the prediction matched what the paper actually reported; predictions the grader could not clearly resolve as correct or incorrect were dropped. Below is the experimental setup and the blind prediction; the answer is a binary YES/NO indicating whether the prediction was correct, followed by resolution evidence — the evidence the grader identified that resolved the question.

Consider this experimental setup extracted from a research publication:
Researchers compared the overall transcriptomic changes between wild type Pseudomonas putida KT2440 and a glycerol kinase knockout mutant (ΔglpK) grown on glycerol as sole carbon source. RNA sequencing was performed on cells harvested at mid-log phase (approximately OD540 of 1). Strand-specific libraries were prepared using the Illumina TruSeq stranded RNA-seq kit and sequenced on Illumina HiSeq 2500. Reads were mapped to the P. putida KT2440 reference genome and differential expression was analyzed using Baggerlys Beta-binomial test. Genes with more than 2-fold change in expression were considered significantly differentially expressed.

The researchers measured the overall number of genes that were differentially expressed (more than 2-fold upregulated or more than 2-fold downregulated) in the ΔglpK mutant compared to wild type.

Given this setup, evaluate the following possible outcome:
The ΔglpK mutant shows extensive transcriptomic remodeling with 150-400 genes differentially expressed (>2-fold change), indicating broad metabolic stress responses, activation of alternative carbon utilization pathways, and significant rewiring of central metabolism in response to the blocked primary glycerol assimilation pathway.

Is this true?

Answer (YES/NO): YES